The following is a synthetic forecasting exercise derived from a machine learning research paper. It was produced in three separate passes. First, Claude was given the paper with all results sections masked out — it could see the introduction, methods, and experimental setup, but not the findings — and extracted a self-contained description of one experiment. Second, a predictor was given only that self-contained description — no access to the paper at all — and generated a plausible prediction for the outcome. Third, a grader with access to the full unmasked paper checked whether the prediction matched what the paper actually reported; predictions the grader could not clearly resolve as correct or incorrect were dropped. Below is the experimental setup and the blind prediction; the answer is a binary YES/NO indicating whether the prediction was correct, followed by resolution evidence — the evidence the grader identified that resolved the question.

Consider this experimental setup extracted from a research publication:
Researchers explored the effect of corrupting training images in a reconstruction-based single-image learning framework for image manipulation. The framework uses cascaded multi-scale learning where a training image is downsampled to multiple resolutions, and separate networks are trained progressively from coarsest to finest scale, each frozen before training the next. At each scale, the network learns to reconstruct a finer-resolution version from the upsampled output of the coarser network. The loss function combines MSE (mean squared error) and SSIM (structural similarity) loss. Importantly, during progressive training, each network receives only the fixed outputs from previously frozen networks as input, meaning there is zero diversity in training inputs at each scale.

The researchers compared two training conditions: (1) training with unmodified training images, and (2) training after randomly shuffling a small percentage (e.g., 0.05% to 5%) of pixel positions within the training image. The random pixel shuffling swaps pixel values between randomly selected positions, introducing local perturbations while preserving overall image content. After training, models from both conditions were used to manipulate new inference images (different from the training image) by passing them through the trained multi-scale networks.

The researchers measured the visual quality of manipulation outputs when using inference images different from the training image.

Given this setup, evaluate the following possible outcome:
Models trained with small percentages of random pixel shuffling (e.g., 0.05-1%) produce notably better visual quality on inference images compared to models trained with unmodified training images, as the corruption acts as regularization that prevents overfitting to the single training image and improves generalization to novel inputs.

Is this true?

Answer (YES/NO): YES